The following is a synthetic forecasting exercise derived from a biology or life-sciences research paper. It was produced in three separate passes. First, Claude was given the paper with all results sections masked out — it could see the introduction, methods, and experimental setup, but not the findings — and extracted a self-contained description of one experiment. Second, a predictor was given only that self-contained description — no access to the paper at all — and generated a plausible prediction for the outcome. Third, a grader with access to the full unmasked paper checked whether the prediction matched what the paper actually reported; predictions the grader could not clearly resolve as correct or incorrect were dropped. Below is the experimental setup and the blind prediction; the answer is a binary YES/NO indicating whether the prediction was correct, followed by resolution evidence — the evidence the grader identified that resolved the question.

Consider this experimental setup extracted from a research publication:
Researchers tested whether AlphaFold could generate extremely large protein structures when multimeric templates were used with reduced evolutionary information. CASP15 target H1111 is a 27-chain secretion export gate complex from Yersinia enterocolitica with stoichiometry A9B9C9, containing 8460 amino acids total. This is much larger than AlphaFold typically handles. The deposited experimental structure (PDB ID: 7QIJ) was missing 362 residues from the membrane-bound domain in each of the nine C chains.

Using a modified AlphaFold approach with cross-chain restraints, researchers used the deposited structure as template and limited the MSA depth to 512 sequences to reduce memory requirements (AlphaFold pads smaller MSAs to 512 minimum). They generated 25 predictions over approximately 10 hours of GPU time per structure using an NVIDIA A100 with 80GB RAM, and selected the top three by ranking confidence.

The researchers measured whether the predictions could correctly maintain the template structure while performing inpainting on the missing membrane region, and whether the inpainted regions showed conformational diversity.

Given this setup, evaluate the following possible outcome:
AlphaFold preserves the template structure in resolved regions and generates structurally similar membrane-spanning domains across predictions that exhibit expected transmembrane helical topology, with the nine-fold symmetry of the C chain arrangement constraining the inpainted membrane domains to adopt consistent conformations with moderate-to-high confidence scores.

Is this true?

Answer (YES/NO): NO